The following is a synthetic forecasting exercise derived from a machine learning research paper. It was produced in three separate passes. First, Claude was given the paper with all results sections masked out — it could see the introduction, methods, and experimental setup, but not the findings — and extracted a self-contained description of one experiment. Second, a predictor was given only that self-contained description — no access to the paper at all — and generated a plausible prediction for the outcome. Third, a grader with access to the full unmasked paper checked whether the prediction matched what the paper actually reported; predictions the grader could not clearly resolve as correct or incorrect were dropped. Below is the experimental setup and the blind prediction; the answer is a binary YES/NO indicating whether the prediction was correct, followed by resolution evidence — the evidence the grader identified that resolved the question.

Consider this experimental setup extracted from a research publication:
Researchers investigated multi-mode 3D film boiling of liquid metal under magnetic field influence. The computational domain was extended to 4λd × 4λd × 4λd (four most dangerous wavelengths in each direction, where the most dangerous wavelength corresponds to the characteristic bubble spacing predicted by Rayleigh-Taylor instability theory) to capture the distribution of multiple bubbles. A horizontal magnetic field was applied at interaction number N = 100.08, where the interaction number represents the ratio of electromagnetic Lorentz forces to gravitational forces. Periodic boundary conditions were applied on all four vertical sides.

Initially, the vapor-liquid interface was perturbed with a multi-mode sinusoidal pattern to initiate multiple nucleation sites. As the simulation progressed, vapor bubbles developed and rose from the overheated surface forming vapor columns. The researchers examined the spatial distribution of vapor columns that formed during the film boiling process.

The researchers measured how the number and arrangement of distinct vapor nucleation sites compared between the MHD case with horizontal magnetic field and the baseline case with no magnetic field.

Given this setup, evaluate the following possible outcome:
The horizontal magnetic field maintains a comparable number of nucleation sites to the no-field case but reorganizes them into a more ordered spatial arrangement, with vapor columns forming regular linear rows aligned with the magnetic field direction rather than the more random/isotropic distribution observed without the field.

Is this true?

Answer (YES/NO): NO